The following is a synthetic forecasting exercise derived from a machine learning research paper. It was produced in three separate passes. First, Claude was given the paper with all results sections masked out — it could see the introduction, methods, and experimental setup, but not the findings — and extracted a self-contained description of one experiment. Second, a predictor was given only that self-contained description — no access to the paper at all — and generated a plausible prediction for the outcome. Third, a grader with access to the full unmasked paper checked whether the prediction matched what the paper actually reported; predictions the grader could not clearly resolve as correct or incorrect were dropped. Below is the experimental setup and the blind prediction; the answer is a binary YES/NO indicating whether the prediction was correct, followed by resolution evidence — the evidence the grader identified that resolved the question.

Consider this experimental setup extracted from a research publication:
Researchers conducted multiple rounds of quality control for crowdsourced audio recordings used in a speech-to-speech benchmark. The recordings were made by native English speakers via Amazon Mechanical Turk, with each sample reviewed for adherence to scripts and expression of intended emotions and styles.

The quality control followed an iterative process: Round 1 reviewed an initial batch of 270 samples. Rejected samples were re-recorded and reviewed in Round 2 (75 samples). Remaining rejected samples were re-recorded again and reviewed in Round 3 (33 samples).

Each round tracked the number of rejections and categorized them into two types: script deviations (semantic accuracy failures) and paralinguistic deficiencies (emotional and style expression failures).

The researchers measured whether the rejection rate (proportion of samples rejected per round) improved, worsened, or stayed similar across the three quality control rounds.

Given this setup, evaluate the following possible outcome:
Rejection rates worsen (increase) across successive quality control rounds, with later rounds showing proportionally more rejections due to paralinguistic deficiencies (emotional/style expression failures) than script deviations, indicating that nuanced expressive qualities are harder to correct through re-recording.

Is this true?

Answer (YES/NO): NO